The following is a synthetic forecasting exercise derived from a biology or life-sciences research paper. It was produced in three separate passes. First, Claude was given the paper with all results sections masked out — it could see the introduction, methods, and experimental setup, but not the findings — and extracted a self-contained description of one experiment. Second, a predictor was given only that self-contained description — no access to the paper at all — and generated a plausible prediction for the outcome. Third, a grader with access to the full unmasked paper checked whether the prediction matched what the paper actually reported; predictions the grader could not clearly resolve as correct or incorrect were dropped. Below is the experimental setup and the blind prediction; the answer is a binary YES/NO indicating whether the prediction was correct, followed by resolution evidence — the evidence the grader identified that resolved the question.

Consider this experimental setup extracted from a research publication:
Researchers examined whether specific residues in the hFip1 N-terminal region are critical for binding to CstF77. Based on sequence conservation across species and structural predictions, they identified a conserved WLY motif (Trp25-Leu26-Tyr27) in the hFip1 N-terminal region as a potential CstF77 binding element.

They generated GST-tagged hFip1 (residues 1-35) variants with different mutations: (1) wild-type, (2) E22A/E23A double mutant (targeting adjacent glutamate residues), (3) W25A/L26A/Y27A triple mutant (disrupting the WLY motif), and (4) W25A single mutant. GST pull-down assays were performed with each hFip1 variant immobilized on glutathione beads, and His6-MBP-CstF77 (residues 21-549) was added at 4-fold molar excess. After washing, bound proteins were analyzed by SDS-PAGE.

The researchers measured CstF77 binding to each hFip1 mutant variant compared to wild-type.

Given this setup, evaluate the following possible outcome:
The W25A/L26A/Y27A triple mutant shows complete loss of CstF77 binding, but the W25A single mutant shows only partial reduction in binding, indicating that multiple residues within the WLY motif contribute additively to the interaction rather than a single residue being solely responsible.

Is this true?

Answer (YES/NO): NO